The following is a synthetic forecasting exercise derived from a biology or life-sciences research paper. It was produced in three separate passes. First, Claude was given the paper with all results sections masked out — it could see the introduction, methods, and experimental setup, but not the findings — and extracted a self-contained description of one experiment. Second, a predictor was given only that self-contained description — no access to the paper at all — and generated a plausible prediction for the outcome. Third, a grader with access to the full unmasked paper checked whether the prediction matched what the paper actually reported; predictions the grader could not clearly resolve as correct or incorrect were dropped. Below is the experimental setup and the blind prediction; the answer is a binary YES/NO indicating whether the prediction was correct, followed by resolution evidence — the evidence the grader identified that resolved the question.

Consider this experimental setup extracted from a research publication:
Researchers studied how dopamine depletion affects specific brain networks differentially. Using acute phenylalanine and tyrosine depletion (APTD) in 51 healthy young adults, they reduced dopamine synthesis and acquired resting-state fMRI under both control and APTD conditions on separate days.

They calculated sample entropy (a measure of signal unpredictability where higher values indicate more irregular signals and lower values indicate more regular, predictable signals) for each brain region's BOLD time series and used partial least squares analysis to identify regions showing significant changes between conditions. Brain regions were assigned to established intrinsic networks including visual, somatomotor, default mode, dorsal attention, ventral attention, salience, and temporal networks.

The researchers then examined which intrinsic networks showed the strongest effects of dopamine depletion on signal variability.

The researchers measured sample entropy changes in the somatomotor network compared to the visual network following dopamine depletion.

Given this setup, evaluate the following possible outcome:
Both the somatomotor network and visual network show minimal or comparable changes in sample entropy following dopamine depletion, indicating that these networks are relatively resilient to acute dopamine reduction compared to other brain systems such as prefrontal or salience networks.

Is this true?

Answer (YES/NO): NO